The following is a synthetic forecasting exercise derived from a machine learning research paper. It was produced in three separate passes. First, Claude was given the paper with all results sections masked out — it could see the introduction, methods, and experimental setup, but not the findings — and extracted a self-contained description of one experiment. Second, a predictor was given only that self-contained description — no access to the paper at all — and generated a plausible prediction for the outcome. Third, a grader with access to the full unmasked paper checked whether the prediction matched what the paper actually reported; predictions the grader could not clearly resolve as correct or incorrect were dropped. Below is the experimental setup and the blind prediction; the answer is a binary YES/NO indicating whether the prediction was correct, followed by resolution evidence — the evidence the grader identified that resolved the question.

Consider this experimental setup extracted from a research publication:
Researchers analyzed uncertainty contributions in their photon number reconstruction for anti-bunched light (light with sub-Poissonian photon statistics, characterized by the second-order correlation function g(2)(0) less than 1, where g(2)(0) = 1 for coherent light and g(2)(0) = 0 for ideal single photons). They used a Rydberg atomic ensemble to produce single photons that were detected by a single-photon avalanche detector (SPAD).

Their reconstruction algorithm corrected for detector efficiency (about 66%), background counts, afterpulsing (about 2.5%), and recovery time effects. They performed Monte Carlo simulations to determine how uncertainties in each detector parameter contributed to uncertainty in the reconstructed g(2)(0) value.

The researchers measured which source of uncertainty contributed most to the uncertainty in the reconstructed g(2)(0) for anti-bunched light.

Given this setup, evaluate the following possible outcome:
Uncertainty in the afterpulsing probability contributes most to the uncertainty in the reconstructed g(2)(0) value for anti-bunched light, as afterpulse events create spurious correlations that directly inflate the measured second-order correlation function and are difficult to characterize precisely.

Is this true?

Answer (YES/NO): NO